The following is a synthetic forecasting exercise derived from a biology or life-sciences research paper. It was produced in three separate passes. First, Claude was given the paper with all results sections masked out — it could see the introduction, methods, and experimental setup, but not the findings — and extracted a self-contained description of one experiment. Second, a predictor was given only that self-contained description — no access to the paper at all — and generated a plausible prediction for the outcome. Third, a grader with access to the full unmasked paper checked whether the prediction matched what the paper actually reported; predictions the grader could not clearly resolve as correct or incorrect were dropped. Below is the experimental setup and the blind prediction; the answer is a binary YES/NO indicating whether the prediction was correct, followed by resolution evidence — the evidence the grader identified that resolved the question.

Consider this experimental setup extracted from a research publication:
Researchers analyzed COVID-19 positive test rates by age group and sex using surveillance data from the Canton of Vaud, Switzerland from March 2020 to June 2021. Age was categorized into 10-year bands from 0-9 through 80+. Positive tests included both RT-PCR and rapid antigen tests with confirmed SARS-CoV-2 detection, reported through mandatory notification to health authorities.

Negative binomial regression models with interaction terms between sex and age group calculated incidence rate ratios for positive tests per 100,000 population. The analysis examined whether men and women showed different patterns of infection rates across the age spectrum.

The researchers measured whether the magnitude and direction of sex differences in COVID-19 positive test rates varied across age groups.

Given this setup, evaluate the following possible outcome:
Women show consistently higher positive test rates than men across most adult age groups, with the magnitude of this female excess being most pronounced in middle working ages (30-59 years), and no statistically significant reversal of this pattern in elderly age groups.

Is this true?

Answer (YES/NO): NO